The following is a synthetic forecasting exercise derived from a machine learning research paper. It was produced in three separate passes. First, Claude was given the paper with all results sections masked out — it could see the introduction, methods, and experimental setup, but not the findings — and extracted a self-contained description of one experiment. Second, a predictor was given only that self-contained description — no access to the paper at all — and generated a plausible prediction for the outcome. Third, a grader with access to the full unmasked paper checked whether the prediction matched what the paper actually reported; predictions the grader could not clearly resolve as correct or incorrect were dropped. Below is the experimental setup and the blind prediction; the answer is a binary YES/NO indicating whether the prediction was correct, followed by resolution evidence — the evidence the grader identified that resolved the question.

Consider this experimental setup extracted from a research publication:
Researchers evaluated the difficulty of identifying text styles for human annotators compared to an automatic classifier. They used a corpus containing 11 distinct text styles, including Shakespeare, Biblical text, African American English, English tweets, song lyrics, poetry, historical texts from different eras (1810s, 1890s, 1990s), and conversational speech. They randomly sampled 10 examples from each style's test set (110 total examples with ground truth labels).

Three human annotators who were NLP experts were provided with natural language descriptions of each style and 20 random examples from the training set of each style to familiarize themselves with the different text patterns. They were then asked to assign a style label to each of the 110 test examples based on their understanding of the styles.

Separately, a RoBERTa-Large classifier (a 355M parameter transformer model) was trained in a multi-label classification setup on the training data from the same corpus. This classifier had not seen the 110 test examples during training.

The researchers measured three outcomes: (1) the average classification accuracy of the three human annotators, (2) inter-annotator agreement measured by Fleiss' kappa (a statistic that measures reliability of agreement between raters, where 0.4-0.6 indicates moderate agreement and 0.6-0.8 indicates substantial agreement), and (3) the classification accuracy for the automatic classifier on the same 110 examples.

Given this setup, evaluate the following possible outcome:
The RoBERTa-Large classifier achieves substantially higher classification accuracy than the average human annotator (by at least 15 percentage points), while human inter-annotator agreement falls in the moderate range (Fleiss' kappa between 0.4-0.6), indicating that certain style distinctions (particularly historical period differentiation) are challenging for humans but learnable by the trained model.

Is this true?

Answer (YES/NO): NO